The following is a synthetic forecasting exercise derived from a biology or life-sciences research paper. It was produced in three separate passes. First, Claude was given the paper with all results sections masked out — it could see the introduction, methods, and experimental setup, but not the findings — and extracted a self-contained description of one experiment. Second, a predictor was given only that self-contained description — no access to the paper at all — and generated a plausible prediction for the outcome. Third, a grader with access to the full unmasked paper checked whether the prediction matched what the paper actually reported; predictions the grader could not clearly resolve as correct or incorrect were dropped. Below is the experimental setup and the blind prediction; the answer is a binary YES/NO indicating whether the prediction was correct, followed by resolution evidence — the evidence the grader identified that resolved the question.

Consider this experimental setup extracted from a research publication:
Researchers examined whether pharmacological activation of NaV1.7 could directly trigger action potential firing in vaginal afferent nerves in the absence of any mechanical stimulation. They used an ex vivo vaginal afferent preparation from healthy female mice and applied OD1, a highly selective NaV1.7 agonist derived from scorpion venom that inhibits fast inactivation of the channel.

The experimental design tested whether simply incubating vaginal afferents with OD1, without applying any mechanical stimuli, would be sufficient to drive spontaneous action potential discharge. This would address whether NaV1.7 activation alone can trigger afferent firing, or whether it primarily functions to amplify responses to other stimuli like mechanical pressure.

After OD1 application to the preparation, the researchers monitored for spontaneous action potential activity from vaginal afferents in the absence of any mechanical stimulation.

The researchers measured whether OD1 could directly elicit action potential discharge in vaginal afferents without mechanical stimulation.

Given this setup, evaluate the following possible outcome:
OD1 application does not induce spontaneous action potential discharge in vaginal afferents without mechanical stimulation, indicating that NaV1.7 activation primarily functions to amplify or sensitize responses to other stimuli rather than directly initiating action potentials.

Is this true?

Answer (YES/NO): YES